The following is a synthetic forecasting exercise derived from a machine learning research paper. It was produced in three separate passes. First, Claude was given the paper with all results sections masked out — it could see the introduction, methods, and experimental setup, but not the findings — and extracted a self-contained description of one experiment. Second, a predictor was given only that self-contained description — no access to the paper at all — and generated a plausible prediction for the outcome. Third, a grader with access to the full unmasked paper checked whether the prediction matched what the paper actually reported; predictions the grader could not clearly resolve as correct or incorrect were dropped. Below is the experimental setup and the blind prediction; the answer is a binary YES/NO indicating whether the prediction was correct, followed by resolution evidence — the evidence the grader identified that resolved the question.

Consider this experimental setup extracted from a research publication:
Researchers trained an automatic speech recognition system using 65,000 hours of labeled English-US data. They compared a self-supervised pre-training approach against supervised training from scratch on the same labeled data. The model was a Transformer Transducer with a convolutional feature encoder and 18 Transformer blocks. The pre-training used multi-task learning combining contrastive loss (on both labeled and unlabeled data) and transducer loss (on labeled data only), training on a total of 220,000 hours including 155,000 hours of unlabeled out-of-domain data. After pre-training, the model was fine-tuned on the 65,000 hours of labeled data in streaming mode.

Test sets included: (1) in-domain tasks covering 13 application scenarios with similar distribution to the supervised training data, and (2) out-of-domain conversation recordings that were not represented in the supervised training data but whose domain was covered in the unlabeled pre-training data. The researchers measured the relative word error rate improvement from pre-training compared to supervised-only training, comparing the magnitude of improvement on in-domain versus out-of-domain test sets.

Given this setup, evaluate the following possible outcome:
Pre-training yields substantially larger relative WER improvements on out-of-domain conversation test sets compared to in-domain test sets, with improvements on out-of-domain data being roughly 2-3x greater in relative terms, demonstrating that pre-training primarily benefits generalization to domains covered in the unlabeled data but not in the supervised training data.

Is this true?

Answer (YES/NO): NO